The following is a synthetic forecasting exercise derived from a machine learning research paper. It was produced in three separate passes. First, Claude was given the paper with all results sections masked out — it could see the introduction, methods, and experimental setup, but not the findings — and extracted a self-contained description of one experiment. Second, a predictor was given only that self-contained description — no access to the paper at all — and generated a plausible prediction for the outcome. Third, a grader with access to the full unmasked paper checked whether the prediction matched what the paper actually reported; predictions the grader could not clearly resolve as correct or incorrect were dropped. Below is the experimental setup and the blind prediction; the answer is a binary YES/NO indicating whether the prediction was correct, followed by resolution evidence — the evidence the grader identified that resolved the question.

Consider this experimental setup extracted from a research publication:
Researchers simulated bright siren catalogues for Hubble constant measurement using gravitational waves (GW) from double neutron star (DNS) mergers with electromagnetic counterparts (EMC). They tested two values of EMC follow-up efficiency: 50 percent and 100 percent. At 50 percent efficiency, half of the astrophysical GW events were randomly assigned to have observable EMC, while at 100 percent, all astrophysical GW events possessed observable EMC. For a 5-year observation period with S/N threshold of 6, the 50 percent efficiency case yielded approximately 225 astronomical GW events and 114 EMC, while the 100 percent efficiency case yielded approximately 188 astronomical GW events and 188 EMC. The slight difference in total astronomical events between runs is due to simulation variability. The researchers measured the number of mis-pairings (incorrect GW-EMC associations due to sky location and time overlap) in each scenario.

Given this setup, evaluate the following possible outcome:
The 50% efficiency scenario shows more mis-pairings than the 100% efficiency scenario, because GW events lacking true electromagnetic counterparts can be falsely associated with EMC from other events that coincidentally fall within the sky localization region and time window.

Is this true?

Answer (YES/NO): YES